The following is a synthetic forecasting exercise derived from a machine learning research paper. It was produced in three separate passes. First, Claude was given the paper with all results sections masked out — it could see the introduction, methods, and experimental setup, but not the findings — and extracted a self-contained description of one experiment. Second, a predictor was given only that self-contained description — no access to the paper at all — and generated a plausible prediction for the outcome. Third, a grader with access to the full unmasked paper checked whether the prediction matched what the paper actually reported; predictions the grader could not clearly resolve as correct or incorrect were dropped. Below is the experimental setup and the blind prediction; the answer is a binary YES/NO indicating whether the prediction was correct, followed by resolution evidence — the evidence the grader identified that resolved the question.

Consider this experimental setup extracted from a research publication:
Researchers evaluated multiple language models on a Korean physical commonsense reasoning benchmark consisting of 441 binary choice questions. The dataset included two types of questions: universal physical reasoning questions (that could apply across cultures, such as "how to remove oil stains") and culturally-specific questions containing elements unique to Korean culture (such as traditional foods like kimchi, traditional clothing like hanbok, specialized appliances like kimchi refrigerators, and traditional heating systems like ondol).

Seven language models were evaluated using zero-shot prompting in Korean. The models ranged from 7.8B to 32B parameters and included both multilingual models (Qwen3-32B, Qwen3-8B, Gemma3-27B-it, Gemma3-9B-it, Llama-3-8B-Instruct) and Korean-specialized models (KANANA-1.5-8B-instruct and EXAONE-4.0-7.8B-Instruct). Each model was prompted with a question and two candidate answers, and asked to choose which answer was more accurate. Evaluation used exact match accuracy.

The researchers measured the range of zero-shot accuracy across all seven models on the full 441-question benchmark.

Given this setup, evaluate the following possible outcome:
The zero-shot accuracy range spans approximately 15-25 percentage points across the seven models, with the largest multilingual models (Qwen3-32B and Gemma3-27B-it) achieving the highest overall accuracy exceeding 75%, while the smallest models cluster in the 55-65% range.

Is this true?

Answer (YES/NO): NO